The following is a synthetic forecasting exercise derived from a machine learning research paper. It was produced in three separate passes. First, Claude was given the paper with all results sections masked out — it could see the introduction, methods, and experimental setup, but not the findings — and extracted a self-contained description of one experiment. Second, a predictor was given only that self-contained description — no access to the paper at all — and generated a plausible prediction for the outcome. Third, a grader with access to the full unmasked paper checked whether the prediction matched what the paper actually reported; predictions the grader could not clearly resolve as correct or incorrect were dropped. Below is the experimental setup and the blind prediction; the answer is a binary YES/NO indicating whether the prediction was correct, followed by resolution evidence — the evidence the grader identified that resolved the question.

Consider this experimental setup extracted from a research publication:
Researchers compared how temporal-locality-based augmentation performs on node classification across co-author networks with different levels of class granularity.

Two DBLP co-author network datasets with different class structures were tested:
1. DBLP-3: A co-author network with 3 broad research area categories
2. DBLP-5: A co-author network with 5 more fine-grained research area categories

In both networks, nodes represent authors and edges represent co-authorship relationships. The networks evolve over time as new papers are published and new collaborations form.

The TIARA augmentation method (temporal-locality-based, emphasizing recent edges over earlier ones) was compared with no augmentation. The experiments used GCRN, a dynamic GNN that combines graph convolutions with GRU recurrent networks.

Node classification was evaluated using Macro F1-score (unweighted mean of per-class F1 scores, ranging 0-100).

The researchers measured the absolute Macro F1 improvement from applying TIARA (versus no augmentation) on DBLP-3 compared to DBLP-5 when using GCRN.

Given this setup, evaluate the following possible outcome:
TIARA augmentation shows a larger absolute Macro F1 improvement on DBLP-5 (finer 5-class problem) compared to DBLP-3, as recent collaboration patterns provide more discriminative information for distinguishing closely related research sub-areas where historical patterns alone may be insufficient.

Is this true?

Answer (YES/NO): NO